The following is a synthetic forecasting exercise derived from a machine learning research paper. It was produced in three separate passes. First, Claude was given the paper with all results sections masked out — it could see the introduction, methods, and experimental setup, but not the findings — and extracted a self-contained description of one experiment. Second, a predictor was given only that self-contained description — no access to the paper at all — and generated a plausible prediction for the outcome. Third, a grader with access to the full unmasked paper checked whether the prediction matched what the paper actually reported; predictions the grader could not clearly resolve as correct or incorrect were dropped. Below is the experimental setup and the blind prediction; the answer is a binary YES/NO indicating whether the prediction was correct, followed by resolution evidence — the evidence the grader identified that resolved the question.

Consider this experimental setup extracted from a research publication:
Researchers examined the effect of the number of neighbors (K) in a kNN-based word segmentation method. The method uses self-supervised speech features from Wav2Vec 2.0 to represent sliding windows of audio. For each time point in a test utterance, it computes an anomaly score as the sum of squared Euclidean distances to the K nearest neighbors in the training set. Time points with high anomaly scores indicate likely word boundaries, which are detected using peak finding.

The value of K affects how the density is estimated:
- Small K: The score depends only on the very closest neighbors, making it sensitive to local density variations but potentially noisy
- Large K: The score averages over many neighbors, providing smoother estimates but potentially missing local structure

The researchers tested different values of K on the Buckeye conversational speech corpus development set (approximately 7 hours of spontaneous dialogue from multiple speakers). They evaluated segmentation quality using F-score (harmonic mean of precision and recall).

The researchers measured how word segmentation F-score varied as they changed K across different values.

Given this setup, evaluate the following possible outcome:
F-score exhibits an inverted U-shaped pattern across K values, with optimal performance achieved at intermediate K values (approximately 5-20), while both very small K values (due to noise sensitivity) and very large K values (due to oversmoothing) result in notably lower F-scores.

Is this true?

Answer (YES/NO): NO